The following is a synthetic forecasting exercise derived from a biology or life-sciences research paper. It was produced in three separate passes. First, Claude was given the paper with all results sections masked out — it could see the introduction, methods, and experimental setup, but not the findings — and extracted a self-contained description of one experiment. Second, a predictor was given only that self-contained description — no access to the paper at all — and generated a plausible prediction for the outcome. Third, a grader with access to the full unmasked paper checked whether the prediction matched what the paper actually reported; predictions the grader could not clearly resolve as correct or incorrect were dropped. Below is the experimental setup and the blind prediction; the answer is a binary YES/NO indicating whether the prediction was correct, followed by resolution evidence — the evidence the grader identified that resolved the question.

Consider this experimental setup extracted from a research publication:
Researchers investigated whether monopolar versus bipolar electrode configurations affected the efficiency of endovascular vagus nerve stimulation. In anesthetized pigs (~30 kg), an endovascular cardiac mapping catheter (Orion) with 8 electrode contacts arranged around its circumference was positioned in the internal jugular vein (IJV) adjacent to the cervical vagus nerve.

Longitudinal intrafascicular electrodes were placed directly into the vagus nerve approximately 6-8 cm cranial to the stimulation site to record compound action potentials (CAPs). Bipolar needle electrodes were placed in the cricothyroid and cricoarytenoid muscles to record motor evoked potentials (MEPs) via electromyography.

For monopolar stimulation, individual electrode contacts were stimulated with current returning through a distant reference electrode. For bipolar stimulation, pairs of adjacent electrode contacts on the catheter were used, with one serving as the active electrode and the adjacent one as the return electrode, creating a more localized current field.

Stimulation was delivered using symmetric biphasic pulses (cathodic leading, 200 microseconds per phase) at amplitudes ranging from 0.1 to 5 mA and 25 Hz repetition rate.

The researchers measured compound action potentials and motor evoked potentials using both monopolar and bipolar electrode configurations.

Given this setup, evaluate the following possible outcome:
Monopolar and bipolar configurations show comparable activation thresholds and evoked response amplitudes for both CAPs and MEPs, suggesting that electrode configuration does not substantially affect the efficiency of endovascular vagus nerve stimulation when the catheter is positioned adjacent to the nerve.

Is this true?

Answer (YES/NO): NO